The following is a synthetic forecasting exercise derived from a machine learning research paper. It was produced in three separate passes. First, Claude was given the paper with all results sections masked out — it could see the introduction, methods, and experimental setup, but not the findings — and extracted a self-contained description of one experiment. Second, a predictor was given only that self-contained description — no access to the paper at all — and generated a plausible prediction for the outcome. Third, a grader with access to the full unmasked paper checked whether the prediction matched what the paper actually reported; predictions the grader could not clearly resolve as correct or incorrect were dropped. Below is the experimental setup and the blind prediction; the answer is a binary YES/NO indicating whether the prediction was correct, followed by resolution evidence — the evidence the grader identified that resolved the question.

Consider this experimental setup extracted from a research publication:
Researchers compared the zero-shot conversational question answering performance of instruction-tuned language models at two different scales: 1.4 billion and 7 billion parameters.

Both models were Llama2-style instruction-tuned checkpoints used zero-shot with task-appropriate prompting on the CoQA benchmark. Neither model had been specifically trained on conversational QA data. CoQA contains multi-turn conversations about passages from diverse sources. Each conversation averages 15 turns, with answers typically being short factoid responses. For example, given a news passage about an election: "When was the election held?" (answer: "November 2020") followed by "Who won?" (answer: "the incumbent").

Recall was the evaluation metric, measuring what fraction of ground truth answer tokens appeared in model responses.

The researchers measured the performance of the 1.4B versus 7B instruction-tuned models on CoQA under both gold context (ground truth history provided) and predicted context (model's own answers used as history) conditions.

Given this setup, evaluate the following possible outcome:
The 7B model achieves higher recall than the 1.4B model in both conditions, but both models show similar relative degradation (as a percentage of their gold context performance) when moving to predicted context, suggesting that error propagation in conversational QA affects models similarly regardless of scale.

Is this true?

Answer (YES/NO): NO